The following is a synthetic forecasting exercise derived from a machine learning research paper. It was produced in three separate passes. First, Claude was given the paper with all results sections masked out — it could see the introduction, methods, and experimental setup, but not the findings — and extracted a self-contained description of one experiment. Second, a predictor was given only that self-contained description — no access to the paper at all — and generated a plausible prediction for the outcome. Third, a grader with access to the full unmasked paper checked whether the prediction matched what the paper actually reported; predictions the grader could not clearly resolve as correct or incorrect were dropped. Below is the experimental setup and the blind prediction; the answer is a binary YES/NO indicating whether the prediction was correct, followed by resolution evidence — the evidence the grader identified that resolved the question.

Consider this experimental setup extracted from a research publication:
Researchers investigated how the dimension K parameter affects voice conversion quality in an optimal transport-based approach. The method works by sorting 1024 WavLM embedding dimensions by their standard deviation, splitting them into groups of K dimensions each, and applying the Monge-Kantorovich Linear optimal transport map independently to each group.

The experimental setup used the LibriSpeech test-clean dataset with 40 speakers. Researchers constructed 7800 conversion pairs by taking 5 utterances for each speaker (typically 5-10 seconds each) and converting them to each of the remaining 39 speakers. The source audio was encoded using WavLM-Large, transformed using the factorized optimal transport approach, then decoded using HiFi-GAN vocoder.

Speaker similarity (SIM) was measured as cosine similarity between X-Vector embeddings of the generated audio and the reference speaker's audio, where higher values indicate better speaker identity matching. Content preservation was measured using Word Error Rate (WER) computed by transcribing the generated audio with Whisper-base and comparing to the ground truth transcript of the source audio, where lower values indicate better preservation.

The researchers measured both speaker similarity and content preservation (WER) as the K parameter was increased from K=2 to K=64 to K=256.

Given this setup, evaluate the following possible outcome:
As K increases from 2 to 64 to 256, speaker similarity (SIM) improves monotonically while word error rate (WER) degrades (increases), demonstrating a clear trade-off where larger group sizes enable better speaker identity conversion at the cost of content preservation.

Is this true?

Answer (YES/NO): NO